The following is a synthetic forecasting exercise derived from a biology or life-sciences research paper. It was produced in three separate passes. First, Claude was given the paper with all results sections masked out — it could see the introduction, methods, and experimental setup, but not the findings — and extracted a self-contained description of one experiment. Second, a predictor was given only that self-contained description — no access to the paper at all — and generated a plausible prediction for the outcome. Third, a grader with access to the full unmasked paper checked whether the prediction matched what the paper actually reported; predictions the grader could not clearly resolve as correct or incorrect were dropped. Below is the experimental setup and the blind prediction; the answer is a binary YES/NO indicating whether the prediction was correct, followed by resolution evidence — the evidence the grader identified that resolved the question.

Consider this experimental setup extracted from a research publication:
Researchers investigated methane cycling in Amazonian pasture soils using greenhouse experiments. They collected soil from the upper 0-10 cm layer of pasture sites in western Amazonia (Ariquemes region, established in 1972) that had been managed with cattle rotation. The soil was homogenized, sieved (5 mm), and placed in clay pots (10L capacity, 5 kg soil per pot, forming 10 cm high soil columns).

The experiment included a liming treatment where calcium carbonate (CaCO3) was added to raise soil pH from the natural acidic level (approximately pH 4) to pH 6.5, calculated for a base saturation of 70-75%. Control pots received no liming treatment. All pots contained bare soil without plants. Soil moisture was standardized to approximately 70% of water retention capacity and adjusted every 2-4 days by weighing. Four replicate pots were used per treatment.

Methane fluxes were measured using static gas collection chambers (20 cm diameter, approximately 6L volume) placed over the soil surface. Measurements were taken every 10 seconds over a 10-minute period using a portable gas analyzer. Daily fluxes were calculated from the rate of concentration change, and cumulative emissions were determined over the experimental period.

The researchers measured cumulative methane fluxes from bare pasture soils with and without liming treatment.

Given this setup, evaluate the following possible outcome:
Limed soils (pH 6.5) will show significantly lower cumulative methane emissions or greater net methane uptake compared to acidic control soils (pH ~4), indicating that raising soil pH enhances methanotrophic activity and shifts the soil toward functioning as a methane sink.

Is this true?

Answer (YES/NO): NO